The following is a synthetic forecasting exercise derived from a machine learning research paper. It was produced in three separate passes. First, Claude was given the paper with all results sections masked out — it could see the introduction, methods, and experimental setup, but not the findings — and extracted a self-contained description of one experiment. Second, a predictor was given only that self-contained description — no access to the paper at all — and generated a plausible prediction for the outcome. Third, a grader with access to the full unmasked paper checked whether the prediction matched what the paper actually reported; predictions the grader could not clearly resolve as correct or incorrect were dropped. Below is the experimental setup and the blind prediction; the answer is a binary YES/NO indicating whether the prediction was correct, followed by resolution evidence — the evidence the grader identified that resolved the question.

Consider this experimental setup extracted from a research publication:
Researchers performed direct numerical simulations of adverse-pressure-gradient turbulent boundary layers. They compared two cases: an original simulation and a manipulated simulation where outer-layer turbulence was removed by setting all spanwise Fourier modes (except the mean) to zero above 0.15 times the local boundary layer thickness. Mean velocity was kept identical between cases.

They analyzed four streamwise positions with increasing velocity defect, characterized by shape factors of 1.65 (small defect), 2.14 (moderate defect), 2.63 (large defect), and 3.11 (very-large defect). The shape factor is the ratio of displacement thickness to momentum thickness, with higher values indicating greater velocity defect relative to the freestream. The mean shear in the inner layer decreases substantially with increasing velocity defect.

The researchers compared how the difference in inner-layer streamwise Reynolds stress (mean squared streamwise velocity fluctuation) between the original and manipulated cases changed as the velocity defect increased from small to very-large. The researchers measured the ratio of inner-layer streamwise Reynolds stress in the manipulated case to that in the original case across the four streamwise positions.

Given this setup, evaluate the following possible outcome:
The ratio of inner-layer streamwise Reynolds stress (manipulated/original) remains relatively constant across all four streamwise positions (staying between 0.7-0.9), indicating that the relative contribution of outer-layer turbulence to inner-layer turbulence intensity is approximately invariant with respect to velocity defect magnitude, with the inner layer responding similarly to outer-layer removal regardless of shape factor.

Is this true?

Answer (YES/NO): NO